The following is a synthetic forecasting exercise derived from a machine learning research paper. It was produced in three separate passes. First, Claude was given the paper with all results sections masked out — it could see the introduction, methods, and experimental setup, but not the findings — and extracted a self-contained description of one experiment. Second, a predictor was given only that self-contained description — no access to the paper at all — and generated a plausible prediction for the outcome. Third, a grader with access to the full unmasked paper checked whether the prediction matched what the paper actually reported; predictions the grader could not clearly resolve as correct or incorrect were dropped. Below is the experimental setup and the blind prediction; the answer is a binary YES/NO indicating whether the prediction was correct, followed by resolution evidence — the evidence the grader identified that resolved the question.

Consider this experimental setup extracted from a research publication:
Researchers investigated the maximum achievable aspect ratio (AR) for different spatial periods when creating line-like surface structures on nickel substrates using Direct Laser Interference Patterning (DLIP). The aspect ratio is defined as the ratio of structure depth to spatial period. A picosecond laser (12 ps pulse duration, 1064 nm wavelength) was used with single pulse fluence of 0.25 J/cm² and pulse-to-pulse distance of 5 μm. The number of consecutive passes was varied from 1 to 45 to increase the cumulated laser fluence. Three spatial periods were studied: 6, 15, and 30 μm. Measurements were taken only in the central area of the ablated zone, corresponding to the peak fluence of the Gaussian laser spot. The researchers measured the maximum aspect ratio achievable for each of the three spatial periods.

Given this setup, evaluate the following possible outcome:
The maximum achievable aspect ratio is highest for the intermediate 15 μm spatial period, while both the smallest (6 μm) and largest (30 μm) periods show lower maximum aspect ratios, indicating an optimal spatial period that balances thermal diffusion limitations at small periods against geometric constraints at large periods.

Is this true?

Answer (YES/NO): NO